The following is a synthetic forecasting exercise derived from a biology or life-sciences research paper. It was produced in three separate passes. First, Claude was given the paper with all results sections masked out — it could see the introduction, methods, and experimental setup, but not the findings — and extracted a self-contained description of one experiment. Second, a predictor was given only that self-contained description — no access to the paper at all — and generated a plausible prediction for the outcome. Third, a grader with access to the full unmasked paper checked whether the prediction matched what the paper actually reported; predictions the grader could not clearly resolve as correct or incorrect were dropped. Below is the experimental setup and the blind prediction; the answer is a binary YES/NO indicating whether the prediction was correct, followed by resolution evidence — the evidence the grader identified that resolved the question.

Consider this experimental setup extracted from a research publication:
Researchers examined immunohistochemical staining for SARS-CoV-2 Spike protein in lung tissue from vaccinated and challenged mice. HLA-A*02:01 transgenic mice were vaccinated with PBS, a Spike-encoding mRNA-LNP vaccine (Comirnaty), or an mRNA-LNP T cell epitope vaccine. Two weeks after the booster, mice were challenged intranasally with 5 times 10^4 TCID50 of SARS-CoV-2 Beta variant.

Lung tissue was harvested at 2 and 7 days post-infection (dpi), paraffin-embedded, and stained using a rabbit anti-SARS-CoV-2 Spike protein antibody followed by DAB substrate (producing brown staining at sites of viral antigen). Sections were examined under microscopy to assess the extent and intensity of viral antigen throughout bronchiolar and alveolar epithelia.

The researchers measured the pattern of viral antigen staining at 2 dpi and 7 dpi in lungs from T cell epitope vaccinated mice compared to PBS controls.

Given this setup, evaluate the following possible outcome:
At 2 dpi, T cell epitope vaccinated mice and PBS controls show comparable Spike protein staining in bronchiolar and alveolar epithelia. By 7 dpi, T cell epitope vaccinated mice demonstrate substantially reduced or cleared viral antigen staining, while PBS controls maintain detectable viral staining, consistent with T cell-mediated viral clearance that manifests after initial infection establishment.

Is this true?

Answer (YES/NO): YES